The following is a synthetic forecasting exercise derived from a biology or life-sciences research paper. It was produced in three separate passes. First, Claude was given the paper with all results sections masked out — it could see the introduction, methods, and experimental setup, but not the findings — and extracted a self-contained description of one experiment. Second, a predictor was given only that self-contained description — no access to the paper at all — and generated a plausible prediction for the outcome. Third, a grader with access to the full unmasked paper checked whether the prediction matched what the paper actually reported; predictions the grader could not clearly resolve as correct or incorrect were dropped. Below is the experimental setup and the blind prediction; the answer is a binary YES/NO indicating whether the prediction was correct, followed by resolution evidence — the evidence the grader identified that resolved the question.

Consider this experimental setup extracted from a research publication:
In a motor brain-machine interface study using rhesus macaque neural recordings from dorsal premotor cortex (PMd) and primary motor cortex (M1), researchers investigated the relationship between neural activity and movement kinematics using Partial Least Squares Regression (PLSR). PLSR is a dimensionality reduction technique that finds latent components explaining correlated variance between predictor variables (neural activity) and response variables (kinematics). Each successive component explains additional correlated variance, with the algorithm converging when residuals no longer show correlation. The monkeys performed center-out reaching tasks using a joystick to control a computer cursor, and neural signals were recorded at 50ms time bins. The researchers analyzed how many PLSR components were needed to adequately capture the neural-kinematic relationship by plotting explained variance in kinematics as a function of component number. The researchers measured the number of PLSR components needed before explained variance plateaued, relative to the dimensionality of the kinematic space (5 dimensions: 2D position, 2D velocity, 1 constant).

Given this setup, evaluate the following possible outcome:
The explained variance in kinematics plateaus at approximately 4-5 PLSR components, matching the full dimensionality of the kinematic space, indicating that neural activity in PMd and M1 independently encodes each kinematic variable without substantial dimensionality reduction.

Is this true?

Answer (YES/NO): NO